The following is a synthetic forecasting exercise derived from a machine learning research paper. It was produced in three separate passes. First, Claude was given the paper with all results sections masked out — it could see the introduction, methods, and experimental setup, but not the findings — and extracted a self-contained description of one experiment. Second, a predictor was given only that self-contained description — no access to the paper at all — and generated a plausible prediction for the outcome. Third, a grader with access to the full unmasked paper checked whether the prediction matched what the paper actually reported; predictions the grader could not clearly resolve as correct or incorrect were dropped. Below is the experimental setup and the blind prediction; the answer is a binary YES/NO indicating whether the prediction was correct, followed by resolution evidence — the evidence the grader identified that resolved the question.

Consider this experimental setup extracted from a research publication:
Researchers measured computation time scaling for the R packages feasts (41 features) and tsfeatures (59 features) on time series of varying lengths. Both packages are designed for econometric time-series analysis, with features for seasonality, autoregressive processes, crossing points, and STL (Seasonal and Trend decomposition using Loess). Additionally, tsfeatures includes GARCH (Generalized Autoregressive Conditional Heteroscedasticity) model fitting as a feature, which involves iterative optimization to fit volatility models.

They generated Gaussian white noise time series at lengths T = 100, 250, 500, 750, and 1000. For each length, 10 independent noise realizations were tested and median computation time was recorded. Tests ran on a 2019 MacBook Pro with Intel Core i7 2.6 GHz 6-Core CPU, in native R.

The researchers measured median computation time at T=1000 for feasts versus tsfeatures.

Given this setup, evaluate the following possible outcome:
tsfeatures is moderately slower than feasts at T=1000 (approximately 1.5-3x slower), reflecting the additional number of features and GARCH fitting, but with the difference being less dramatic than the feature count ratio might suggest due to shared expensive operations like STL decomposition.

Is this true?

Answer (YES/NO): NO